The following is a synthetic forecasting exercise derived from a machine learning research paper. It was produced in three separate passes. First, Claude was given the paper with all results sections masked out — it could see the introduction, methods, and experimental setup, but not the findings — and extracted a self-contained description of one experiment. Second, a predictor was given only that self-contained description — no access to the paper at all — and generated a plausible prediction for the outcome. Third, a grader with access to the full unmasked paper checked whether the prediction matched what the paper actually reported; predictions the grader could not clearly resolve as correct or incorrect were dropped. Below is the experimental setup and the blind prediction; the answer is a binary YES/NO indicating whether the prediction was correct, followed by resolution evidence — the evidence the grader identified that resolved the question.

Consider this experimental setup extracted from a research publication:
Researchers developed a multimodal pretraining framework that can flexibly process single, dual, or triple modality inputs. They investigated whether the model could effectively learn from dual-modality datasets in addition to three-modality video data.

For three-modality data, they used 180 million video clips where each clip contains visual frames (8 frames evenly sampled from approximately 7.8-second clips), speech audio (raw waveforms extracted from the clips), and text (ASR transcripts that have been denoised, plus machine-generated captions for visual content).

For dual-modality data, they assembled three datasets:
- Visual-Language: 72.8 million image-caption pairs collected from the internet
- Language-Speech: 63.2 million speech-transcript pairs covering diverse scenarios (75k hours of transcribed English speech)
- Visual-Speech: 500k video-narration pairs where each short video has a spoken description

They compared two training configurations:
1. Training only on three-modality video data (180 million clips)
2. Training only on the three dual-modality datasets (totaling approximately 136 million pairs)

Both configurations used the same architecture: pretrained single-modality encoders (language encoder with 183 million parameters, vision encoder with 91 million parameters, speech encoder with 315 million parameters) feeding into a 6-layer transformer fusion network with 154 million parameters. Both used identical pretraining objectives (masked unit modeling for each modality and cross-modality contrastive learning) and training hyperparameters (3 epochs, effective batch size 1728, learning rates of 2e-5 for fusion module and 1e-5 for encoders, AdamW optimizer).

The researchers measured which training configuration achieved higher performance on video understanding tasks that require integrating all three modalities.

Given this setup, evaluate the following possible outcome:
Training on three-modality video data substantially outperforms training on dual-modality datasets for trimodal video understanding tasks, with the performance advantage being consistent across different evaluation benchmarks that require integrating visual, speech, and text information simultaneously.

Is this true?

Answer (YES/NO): NO